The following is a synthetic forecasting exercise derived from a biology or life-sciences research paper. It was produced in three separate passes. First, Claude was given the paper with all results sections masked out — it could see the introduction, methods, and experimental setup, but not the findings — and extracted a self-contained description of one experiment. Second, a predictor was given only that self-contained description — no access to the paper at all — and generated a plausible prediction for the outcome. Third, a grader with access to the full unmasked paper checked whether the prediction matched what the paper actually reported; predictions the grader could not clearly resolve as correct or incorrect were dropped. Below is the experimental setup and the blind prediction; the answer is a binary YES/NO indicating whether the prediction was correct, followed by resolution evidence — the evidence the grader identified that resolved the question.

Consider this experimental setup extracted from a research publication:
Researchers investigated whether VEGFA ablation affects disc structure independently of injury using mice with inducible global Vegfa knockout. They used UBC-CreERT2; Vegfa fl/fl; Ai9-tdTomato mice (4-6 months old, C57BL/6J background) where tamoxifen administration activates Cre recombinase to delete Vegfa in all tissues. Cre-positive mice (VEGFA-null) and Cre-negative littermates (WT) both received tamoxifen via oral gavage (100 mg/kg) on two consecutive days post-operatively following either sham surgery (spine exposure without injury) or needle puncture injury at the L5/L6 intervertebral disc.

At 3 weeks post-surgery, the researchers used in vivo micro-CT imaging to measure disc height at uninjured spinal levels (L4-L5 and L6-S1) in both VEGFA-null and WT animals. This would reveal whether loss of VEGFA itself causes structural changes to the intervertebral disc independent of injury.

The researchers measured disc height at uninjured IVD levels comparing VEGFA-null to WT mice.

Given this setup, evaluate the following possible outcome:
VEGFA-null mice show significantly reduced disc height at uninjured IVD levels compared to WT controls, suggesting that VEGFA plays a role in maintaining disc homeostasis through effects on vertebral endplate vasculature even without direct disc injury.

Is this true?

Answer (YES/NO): NO